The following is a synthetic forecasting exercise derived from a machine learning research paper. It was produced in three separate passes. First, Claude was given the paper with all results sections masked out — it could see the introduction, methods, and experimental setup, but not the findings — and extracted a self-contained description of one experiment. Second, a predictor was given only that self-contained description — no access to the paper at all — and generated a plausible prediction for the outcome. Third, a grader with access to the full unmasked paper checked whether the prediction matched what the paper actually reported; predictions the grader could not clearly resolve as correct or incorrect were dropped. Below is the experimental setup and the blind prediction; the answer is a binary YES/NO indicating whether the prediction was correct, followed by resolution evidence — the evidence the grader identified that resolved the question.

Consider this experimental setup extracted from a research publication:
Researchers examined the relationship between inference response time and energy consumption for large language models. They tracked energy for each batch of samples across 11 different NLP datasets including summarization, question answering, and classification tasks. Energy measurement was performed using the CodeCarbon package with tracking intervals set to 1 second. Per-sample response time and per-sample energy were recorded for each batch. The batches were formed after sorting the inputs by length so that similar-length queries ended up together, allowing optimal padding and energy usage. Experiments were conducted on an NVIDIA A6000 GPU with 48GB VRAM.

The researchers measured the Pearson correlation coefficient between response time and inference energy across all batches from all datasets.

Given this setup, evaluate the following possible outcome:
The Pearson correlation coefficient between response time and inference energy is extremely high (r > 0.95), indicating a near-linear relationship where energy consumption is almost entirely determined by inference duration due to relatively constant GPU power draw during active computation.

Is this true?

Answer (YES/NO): YES